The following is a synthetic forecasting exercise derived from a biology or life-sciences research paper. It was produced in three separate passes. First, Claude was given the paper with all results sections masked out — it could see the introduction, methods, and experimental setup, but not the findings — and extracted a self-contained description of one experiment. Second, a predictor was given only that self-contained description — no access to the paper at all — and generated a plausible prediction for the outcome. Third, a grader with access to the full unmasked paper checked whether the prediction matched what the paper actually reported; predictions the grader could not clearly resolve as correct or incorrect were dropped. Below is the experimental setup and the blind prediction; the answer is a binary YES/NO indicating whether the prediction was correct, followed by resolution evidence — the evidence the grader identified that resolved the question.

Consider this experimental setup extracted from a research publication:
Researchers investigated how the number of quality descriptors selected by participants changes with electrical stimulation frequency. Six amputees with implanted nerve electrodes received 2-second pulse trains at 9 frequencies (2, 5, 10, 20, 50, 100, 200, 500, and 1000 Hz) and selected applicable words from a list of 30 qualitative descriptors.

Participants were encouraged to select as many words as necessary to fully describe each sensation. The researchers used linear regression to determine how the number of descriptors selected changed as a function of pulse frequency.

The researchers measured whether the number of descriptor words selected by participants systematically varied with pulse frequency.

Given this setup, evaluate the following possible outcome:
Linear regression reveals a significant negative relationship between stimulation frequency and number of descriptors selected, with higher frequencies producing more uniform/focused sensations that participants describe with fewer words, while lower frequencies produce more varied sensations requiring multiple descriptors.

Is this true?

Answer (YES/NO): NO